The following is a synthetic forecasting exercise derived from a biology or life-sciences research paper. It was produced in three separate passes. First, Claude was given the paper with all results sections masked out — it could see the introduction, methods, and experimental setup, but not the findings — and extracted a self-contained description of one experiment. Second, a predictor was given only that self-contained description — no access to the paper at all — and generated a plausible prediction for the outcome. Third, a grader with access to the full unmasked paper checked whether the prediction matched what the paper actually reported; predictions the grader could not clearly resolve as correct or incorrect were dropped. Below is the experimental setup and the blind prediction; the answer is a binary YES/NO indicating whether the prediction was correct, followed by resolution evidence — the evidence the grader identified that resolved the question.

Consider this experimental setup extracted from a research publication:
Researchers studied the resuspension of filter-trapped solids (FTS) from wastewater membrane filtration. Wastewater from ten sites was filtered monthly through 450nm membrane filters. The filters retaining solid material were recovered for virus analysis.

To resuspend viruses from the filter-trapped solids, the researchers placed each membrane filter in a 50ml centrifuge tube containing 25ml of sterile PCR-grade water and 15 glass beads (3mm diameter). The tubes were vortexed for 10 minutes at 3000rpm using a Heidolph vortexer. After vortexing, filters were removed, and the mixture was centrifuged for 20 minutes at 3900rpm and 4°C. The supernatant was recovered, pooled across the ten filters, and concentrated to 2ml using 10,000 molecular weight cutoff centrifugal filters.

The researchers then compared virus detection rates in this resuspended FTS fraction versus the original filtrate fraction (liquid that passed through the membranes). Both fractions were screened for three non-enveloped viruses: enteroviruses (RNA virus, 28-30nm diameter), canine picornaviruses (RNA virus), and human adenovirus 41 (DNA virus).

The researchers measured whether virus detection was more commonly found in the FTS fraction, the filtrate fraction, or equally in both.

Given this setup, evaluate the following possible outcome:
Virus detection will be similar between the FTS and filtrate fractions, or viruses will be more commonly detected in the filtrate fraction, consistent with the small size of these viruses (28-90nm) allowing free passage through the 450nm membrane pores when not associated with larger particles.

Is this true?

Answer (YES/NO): NO